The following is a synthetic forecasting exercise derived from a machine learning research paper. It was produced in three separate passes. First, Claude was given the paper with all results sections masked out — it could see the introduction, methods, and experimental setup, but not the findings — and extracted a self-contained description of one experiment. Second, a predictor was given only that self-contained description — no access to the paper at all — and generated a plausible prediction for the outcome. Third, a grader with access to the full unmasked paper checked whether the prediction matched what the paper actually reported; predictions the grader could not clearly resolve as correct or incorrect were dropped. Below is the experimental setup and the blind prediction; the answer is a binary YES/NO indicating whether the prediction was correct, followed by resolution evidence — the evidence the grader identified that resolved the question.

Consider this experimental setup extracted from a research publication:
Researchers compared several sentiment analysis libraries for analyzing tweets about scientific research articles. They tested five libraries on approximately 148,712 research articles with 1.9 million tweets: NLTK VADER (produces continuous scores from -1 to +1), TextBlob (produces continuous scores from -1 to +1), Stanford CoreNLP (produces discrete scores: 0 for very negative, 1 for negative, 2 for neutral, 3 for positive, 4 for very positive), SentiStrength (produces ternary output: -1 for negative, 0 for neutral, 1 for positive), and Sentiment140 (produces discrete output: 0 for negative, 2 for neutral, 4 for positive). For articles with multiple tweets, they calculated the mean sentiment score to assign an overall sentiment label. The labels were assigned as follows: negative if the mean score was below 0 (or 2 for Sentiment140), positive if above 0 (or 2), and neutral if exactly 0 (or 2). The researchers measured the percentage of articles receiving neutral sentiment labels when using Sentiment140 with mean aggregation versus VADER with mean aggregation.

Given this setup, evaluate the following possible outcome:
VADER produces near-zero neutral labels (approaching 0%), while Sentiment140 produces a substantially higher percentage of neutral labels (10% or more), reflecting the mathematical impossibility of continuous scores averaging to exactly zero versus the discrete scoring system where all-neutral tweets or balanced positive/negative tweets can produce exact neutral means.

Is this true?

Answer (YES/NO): NO